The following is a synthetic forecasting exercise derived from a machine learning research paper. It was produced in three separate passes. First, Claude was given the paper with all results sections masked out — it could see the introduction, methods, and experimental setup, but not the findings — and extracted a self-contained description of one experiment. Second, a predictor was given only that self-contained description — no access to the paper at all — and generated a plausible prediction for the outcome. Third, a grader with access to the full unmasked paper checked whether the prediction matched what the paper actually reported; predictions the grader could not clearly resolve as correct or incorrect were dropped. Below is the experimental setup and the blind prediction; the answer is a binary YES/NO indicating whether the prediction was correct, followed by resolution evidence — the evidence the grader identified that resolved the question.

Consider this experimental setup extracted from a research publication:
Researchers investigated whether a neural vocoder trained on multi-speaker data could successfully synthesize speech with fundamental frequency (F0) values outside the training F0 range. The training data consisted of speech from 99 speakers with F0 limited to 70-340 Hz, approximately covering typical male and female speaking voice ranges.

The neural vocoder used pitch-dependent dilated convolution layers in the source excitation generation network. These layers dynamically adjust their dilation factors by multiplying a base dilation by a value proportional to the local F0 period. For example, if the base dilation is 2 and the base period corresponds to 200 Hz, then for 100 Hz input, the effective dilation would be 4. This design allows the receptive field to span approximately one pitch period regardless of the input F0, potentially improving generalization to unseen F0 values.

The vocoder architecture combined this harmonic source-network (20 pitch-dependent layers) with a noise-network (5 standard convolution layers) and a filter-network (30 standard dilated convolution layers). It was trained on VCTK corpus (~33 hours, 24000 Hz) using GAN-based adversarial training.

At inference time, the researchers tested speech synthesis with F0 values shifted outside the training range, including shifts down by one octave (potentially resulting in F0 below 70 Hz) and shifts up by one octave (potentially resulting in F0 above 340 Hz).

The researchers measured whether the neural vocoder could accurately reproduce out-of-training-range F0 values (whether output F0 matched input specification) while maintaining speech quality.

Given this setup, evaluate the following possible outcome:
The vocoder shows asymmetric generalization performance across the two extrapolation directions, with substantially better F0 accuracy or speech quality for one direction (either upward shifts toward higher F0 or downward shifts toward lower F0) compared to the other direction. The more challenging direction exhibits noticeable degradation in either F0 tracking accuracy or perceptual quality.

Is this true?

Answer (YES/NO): YES